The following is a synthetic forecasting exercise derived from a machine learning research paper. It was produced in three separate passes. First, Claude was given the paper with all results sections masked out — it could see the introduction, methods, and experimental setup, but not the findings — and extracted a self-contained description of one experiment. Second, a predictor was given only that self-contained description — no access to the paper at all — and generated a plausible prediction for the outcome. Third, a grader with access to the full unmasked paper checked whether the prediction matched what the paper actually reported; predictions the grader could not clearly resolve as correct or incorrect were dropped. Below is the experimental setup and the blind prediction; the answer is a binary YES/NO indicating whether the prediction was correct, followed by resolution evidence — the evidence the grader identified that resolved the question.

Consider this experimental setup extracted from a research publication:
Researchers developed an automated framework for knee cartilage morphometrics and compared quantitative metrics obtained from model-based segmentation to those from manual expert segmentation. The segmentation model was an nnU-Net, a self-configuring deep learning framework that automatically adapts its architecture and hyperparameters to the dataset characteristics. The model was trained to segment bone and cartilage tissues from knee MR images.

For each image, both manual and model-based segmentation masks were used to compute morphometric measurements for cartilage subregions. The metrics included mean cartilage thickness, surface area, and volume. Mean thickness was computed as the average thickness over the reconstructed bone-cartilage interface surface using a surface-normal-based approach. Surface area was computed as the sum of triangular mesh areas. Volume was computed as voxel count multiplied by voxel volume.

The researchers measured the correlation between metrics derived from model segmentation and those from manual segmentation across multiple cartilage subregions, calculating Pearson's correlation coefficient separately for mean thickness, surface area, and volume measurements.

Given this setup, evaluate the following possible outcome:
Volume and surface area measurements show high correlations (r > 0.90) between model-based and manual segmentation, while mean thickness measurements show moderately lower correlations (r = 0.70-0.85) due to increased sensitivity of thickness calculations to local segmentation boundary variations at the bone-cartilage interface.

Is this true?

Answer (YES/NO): NO